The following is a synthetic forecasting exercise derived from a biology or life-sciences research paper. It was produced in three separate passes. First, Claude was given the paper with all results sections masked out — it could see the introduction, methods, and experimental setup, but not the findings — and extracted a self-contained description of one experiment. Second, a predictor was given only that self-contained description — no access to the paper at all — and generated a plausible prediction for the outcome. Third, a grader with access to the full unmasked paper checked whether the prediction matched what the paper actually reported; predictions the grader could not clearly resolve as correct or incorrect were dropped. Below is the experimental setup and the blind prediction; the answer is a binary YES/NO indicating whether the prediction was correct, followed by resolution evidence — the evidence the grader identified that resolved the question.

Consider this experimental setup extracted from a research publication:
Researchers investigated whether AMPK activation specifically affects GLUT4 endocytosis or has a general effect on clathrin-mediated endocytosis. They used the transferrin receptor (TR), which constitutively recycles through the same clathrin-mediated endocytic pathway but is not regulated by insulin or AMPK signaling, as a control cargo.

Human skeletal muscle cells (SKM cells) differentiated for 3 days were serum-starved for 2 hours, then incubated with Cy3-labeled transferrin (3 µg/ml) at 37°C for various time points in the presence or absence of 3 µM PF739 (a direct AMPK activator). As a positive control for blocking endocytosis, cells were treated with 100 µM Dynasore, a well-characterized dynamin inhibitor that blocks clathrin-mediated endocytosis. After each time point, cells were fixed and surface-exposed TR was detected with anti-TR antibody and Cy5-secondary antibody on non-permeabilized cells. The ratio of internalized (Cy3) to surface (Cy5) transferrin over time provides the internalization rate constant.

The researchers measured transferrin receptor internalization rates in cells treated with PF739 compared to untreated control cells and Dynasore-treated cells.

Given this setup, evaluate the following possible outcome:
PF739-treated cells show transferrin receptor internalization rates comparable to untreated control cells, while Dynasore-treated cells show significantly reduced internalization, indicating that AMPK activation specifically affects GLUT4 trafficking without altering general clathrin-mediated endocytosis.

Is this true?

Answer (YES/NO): YES